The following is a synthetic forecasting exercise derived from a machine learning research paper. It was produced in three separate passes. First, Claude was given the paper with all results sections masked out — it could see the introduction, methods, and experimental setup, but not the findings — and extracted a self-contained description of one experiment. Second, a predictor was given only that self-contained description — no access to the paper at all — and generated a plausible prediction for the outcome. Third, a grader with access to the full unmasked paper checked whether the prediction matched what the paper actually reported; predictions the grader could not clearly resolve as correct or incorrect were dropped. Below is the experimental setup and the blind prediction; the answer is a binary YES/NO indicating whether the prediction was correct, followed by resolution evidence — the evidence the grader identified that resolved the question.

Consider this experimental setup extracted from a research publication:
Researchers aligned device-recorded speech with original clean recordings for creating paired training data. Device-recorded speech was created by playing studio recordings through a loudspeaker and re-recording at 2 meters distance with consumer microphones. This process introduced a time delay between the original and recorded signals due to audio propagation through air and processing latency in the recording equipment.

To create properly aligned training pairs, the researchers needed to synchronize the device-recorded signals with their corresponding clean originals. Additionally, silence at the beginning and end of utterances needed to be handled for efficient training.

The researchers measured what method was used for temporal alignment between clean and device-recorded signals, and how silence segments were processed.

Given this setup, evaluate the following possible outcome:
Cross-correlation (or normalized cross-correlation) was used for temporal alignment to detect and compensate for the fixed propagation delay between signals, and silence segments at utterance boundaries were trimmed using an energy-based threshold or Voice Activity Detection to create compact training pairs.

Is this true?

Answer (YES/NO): NO